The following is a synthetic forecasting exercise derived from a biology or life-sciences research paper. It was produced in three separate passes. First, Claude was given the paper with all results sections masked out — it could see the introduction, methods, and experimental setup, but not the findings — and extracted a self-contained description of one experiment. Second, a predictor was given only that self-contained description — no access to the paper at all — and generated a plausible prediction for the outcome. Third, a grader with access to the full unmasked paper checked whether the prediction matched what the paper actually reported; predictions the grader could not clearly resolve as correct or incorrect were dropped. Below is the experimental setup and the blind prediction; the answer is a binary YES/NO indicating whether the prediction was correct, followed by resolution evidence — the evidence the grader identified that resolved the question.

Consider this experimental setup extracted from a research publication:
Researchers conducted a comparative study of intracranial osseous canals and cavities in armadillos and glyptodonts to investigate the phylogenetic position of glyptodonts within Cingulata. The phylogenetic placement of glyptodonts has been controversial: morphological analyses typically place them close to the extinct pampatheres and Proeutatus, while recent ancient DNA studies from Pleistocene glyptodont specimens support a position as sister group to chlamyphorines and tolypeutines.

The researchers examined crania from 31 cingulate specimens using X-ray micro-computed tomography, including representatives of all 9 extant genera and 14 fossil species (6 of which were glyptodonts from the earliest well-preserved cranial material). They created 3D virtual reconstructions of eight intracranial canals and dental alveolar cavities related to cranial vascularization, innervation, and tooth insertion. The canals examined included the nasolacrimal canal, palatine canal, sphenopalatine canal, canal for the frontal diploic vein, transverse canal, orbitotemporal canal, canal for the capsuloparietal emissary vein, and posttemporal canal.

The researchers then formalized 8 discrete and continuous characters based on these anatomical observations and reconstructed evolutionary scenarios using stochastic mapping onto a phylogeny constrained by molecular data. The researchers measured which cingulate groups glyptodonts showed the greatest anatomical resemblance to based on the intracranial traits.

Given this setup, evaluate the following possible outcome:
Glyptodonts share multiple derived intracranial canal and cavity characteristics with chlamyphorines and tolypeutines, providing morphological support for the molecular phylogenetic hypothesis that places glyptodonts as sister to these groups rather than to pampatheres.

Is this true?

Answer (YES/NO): NO